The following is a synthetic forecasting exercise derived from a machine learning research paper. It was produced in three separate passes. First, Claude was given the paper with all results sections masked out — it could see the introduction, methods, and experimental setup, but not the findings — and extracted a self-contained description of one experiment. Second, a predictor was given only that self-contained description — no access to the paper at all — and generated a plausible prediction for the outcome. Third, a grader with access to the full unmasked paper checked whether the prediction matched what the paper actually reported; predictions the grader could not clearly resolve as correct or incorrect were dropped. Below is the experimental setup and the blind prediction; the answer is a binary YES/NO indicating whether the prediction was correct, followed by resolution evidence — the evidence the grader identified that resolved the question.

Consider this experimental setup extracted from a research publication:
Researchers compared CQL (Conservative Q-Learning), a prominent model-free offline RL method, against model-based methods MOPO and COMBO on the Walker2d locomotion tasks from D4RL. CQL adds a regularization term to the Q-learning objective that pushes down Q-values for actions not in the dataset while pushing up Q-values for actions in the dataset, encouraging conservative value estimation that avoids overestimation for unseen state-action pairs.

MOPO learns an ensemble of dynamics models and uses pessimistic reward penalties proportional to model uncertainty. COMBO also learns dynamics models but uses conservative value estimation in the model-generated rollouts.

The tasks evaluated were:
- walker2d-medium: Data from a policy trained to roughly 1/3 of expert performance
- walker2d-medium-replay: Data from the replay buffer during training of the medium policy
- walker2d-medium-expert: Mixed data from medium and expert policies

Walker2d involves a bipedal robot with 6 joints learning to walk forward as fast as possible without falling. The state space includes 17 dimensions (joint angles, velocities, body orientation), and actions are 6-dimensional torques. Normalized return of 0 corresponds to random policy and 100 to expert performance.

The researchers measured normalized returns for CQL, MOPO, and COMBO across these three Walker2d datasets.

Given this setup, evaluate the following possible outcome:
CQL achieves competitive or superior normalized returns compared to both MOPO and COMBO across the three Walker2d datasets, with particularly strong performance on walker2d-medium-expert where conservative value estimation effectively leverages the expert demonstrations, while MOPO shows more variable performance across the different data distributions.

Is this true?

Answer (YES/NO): YES